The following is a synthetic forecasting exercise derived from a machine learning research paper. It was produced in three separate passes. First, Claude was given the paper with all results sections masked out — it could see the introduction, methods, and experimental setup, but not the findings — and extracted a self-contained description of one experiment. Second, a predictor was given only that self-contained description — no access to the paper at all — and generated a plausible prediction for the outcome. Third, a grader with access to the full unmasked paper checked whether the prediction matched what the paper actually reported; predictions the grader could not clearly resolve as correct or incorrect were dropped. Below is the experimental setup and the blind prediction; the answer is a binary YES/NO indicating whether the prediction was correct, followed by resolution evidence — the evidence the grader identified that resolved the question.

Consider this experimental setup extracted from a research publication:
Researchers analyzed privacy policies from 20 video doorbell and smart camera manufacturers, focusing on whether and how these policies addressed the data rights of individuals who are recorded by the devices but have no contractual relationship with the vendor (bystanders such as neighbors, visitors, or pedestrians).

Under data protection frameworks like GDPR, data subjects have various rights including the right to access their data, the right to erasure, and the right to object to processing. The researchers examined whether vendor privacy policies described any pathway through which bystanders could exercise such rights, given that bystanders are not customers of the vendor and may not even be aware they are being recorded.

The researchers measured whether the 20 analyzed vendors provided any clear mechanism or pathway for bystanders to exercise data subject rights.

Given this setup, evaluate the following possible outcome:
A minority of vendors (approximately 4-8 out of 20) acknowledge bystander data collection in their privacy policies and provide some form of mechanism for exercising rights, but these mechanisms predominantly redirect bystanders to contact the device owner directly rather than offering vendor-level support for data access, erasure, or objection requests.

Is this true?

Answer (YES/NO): NO